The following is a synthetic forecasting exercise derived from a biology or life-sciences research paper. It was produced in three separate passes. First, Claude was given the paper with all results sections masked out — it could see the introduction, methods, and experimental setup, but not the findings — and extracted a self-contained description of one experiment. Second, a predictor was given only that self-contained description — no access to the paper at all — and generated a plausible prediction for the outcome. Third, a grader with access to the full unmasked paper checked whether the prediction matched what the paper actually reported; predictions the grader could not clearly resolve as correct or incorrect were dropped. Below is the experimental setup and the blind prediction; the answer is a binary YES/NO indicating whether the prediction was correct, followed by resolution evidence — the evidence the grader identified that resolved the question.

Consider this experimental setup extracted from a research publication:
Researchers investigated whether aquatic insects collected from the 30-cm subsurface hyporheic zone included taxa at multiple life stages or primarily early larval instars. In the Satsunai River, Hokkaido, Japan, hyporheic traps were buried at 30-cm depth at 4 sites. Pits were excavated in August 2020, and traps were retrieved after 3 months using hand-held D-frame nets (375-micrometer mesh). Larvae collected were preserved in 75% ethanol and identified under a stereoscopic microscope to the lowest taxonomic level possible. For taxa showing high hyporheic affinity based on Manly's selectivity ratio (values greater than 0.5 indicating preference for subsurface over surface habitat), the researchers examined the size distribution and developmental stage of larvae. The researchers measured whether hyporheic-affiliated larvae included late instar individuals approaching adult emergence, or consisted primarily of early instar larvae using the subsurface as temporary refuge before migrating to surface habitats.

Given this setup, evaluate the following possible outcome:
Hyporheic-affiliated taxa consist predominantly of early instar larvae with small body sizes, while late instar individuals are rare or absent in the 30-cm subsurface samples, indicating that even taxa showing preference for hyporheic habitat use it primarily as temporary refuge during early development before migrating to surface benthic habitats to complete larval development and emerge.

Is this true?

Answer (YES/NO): NO